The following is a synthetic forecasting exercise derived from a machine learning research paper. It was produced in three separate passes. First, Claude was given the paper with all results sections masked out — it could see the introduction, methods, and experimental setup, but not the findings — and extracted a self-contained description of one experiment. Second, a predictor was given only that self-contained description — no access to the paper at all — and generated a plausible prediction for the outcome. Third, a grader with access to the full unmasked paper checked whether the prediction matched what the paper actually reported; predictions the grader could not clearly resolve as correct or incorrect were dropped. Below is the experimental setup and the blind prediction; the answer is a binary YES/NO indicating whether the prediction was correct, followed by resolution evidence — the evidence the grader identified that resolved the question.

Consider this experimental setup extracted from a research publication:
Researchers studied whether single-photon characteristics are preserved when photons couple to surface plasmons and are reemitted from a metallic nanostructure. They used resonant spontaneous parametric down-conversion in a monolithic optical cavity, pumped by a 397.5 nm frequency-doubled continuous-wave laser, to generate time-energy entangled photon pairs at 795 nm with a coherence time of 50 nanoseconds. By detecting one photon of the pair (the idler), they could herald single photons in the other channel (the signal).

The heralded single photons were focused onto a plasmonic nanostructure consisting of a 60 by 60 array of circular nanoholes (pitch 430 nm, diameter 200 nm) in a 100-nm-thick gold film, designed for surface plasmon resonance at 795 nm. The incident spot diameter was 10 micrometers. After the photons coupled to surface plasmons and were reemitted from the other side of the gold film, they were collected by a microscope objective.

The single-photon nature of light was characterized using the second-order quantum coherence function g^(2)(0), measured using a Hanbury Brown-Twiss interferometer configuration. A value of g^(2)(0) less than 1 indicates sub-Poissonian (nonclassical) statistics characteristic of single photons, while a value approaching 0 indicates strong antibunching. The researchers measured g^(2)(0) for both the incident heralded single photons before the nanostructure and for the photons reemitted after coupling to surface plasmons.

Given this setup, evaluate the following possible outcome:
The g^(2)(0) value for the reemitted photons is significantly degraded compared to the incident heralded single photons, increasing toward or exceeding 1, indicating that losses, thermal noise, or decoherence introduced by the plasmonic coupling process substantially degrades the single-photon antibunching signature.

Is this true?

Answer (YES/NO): NO